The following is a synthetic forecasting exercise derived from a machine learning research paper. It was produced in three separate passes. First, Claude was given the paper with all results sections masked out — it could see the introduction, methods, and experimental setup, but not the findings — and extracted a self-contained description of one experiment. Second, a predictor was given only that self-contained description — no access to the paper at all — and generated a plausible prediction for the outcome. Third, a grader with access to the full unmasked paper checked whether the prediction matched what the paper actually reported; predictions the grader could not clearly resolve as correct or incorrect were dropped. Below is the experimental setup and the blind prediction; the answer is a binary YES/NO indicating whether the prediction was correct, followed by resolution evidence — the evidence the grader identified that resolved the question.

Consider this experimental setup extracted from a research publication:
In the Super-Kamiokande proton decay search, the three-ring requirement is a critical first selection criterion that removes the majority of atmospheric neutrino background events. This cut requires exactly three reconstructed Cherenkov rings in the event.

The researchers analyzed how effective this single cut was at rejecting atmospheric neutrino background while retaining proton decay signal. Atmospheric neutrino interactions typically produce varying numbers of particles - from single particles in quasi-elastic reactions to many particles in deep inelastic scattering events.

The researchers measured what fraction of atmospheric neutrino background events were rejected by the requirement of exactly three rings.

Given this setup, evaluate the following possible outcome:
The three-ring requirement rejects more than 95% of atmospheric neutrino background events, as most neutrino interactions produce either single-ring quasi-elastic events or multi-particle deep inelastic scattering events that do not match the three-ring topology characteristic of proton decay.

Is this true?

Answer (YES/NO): NO